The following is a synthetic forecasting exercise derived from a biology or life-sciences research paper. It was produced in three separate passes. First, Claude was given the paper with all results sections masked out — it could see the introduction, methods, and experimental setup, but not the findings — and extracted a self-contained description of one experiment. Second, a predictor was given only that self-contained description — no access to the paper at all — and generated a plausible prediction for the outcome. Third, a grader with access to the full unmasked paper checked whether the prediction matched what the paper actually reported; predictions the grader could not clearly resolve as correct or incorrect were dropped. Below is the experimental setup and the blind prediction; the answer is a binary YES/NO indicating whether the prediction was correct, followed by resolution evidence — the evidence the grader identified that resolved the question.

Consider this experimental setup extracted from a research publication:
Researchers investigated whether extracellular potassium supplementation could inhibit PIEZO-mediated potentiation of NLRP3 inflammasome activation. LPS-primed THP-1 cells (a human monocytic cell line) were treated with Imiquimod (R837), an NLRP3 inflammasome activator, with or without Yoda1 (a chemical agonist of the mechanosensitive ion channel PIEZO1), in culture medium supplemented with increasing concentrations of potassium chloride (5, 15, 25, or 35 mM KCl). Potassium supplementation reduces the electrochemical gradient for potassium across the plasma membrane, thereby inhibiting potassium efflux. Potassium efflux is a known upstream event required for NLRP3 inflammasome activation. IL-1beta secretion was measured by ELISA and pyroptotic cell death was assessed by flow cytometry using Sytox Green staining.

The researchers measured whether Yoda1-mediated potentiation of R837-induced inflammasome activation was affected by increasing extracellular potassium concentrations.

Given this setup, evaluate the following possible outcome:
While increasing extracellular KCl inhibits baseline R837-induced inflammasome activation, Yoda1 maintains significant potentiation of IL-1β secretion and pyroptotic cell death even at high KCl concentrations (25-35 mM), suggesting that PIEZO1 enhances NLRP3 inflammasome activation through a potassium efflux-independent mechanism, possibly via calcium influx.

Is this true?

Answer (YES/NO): NO